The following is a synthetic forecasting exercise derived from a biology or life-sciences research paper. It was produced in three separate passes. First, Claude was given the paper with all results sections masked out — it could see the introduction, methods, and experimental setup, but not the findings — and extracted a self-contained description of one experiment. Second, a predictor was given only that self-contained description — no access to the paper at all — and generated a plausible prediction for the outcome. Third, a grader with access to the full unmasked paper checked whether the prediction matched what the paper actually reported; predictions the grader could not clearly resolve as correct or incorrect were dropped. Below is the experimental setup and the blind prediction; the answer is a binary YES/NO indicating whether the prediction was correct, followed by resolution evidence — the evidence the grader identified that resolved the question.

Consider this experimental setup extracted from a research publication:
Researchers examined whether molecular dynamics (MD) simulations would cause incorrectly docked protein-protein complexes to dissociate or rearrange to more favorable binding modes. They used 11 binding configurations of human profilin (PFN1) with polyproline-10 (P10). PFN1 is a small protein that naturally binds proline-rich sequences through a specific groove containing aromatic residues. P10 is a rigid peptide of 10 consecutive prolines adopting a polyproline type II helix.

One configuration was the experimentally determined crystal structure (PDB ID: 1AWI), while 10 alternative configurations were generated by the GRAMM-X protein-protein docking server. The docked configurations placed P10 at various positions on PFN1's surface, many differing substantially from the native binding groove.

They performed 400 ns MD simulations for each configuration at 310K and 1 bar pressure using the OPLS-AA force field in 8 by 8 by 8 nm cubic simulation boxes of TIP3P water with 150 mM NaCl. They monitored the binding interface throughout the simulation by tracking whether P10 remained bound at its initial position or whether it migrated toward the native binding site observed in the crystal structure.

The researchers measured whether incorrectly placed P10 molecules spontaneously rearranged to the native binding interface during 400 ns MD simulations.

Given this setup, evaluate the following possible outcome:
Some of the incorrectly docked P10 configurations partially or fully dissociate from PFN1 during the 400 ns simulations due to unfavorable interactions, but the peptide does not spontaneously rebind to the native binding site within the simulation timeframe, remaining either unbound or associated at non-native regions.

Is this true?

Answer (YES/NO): NO